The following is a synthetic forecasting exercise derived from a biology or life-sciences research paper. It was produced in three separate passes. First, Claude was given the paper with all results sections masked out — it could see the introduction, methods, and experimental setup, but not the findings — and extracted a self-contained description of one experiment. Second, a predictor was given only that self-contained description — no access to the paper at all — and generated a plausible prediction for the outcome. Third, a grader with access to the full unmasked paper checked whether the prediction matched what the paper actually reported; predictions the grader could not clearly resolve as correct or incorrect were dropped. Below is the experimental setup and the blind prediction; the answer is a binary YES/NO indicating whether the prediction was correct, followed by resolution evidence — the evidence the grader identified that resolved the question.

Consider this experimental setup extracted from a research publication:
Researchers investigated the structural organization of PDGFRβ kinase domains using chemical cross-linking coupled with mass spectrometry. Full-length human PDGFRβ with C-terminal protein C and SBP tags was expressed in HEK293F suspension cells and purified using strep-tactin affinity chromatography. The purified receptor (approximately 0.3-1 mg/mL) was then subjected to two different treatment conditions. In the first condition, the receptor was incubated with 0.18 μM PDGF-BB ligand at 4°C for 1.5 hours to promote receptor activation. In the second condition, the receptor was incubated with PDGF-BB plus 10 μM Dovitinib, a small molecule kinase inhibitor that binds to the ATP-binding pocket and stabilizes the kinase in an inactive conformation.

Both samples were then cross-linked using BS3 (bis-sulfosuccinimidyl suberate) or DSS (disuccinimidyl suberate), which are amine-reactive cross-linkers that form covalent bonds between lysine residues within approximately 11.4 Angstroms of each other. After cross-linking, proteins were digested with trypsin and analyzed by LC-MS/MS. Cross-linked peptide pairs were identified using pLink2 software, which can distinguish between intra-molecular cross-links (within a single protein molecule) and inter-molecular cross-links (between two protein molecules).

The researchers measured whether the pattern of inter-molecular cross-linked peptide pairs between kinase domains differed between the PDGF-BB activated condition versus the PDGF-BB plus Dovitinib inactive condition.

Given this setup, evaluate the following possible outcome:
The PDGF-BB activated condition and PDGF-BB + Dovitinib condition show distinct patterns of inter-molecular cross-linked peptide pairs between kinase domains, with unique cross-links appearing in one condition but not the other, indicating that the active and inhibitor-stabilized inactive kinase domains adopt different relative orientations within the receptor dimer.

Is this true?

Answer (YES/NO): YES